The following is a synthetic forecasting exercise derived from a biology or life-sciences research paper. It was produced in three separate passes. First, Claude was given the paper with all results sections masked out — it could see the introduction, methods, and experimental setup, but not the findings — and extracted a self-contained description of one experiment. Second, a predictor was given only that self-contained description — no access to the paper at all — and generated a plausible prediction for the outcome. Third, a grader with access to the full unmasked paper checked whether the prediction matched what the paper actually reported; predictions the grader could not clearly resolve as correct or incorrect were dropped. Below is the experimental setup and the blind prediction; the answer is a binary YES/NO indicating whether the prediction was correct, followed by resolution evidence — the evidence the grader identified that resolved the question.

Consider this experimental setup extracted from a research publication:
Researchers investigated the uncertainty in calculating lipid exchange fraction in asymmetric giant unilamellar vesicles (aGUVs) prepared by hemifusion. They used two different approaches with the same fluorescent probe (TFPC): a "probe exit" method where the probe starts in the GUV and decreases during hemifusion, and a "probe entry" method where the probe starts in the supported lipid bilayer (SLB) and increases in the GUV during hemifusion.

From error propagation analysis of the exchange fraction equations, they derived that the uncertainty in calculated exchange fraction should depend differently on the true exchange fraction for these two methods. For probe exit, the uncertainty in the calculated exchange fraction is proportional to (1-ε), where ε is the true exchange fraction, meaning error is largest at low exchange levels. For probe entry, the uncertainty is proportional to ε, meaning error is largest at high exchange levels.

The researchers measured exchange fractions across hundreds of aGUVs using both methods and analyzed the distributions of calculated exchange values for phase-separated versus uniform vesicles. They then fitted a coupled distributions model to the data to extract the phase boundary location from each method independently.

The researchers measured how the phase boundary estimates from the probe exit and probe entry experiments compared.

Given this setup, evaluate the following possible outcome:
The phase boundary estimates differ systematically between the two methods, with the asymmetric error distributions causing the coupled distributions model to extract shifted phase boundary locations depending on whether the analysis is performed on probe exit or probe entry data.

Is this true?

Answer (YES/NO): NO